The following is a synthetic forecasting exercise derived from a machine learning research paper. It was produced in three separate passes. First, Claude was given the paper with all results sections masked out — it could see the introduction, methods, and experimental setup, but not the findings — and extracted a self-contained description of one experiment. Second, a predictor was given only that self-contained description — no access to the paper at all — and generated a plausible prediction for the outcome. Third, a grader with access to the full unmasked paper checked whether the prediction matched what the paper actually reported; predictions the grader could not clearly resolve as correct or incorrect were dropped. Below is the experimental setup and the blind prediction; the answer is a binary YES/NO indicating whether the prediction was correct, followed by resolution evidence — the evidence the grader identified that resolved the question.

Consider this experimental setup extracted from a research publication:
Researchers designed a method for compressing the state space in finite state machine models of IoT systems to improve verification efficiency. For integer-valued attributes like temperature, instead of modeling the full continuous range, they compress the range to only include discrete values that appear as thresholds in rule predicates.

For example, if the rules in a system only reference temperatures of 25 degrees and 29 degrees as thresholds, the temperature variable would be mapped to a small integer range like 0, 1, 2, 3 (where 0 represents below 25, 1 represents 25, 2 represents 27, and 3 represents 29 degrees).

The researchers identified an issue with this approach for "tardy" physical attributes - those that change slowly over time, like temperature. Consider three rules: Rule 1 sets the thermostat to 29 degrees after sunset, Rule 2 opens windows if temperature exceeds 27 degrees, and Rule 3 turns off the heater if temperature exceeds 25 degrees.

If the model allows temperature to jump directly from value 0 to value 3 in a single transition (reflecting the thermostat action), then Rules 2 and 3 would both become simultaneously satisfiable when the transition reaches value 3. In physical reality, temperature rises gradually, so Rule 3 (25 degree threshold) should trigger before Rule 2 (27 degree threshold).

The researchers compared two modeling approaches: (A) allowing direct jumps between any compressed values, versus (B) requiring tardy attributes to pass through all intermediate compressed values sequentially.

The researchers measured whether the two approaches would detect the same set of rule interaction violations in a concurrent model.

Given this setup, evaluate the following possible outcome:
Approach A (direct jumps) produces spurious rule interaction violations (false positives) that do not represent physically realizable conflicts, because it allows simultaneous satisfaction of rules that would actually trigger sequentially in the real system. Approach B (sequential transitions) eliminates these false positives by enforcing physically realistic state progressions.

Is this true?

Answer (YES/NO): YES